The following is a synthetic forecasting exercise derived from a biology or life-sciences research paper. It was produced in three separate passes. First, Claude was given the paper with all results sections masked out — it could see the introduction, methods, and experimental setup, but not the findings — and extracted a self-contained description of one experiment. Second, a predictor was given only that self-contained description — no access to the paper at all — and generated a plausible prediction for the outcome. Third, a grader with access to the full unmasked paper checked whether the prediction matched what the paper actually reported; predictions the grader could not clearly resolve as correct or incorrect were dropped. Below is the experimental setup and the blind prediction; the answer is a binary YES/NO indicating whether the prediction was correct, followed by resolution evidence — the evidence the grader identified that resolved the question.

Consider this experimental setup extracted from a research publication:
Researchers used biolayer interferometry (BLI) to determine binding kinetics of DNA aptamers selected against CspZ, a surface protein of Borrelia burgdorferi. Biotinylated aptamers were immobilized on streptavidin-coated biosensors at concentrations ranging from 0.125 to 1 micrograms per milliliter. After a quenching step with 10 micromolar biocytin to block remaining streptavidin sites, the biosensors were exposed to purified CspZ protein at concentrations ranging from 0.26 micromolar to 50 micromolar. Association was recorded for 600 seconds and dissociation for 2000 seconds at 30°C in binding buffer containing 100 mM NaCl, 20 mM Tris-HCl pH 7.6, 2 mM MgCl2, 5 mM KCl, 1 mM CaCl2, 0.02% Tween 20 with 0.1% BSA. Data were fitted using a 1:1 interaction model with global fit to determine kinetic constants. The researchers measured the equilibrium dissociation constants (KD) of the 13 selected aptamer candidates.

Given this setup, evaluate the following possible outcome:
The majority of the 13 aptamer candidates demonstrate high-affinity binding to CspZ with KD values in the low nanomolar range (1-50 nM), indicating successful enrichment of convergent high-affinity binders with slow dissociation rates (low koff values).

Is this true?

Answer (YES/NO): NO